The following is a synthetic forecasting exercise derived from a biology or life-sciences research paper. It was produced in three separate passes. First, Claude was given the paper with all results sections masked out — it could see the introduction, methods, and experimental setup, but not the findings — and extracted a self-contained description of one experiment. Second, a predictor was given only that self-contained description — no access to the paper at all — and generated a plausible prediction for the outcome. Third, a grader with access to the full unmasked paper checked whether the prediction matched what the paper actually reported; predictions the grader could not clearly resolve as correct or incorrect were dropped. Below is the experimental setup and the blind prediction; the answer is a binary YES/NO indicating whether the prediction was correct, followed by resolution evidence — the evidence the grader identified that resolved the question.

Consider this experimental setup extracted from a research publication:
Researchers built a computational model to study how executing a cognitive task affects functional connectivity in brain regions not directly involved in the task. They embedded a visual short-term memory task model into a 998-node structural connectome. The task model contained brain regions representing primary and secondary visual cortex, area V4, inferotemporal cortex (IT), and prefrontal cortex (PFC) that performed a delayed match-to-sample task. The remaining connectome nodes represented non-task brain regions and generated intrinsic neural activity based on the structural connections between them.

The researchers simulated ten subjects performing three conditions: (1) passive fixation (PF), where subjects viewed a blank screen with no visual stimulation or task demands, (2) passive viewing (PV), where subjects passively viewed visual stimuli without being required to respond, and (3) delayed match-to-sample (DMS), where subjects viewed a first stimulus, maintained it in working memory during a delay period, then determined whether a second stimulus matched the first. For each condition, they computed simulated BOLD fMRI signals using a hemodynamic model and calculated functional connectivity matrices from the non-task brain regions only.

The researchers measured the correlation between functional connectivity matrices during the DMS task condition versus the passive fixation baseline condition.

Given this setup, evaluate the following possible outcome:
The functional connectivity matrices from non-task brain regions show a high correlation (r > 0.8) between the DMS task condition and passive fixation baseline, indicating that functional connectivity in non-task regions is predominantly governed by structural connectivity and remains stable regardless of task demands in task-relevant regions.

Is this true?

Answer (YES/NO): YES